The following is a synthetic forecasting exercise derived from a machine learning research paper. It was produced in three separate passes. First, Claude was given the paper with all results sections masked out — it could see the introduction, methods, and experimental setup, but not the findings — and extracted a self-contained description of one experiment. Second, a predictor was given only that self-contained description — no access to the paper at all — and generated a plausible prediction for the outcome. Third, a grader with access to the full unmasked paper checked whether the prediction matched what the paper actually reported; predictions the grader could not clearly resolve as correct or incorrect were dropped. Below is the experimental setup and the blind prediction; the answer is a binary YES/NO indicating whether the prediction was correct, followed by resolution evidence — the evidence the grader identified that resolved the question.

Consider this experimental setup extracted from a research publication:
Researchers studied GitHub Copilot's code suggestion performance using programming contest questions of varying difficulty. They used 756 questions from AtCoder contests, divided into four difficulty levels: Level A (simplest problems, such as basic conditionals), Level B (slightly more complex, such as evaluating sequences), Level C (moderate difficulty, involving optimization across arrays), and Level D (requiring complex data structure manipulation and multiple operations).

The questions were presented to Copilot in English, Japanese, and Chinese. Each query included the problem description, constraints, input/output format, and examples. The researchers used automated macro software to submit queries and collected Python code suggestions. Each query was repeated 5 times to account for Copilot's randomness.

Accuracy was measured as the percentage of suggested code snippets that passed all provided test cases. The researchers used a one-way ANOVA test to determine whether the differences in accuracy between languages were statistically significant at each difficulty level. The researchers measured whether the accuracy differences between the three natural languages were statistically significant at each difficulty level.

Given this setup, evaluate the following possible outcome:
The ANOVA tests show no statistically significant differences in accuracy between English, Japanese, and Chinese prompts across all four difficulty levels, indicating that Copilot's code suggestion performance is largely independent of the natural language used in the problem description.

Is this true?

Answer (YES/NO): NO